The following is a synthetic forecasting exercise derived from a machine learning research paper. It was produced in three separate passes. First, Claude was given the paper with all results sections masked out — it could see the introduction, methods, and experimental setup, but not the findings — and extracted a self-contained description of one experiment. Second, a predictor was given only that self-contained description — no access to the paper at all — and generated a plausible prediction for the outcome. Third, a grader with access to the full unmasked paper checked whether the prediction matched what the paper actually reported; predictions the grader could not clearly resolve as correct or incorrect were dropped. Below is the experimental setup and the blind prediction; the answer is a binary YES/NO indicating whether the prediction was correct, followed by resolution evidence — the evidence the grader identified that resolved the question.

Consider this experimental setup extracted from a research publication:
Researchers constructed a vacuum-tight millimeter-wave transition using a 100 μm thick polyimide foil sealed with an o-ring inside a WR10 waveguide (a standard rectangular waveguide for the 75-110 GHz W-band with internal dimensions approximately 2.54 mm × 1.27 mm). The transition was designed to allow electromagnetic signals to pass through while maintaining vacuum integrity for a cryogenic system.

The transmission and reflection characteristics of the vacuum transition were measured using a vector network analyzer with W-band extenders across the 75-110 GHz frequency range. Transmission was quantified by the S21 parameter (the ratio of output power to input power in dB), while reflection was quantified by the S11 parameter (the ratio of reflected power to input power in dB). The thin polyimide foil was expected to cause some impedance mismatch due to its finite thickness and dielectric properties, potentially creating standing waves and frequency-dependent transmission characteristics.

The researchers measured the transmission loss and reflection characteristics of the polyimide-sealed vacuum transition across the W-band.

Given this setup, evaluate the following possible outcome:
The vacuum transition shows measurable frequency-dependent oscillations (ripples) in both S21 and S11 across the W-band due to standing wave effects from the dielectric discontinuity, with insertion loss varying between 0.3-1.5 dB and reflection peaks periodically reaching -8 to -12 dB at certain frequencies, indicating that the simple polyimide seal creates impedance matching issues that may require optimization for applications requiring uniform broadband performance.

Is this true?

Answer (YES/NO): NO